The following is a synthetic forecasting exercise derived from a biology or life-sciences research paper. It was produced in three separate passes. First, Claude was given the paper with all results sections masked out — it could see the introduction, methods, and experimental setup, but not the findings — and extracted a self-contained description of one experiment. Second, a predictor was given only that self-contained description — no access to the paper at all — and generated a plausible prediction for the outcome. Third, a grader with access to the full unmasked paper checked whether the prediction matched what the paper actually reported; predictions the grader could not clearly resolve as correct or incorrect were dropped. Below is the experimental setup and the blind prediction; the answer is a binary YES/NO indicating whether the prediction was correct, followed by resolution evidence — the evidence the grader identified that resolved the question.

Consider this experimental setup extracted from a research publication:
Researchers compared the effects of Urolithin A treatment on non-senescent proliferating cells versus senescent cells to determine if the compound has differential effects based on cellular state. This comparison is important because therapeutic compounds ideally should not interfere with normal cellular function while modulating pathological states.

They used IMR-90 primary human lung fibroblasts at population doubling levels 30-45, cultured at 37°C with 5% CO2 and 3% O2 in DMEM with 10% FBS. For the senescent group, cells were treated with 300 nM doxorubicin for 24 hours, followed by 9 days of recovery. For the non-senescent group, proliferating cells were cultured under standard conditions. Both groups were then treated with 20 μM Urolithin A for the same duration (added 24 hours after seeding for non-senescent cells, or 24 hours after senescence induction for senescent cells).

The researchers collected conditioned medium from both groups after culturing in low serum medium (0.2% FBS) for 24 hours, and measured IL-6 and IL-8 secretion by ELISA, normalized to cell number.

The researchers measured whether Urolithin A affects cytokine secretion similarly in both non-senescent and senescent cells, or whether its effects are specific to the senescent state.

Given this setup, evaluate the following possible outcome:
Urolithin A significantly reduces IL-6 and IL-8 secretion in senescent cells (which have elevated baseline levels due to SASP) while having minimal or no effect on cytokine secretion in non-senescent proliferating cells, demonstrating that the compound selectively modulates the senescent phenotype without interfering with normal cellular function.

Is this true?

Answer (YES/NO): YES